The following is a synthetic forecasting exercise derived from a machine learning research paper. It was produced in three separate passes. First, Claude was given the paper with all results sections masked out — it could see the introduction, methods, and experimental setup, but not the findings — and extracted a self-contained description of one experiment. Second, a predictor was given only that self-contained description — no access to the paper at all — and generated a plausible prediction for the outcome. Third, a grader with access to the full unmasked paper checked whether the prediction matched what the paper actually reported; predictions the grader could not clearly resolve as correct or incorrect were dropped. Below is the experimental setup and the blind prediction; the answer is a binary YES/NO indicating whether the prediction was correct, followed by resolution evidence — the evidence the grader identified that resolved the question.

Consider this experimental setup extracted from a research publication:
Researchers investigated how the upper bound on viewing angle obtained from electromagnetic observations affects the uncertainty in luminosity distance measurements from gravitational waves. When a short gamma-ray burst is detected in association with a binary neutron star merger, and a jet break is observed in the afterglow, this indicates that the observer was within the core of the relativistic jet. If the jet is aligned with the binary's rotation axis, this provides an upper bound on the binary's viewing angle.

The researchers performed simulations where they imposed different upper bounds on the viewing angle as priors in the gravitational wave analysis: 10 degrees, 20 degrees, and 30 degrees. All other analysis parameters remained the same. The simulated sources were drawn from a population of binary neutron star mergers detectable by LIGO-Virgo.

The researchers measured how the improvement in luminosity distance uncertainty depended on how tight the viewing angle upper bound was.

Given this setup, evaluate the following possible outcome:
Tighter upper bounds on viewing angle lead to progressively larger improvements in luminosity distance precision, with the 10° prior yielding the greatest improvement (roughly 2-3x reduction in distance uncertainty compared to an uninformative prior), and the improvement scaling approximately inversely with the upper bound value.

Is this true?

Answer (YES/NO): NO